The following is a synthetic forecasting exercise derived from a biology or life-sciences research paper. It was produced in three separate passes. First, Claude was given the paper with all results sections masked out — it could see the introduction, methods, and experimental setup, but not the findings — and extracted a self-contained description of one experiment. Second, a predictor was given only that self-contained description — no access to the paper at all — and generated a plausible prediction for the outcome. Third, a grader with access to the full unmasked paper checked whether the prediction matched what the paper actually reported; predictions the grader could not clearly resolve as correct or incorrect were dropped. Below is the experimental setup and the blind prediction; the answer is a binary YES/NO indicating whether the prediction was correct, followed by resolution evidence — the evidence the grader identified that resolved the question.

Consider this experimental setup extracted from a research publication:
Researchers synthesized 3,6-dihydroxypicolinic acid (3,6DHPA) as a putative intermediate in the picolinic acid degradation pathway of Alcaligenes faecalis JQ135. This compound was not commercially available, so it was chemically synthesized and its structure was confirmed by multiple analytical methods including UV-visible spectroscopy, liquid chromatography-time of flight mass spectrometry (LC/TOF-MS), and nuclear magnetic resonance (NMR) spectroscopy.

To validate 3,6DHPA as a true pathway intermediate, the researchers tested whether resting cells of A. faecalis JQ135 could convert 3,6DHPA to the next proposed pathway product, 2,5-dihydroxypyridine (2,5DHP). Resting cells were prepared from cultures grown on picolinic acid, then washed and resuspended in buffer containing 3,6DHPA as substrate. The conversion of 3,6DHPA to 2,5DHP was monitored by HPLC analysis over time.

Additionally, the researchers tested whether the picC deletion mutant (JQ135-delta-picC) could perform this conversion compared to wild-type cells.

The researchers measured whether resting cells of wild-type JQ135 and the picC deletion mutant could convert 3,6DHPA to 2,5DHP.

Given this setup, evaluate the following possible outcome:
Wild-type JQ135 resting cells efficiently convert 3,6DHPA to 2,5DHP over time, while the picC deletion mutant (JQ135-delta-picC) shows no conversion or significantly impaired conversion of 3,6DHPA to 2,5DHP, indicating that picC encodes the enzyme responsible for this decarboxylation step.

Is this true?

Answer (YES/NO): YES